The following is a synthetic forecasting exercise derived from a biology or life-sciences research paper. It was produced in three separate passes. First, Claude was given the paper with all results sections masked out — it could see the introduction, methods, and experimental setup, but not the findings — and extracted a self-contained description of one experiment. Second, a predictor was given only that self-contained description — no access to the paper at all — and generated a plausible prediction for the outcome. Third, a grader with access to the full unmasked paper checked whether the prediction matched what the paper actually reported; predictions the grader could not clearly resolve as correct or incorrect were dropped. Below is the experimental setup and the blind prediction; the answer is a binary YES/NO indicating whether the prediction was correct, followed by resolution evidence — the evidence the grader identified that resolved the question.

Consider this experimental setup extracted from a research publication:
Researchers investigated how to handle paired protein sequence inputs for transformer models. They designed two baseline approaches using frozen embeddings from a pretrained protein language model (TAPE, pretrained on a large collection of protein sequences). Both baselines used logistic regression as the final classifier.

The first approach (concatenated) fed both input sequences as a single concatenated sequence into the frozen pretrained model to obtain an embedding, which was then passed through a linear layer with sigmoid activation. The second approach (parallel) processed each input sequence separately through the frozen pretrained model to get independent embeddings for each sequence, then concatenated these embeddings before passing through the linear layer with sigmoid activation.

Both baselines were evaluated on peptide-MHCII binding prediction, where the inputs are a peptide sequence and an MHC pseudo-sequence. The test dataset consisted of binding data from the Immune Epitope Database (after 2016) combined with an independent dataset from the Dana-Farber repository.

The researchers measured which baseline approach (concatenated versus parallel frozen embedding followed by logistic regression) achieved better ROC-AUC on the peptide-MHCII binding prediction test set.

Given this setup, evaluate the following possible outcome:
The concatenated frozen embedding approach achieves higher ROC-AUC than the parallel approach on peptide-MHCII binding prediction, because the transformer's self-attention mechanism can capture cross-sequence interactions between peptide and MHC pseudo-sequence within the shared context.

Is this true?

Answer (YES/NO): NO